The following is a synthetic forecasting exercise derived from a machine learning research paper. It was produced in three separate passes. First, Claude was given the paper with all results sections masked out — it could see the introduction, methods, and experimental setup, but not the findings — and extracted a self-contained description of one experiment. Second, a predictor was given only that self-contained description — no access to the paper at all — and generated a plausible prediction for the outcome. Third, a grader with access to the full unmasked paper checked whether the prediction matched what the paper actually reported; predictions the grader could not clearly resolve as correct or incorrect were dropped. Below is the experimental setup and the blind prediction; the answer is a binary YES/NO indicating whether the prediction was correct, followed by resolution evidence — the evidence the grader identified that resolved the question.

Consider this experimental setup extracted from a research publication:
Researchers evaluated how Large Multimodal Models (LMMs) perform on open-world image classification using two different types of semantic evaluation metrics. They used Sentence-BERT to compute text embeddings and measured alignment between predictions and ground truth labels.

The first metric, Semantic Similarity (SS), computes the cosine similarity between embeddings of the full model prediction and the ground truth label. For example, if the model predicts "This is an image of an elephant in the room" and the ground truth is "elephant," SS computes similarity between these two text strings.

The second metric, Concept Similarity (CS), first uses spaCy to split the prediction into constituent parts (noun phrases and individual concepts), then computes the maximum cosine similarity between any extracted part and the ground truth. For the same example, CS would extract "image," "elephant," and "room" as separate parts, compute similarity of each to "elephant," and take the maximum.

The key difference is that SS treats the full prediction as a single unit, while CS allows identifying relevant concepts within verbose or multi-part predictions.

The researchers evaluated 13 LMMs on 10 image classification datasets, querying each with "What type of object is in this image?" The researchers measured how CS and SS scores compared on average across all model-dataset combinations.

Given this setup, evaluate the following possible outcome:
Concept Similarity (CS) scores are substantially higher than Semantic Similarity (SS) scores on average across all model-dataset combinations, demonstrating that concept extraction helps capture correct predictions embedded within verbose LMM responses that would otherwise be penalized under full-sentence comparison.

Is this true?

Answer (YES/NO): YES